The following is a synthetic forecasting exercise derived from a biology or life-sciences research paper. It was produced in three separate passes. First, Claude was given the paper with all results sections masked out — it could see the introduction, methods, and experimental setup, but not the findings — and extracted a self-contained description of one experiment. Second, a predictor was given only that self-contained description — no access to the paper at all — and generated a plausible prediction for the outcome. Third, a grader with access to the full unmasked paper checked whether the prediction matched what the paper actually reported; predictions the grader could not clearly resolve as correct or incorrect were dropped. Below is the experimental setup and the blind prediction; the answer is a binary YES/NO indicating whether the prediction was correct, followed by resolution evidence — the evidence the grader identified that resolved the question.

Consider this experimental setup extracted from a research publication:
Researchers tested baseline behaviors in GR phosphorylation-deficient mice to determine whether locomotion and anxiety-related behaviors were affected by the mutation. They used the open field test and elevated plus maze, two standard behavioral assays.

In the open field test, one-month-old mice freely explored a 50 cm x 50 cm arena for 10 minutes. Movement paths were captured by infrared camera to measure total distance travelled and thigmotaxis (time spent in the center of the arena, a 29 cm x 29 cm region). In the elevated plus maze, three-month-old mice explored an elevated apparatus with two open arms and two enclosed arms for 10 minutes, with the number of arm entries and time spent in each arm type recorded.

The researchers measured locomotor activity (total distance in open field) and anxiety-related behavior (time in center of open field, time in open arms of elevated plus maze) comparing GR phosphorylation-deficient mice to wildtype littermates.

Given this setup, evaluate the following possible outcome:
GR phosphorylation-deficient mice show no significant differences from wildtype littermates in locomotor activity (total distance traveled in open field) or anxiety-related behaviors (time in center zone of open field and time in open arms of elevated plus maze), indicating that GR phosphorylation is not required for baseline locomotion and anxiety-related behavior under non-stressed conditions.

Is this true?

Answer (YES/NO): YES